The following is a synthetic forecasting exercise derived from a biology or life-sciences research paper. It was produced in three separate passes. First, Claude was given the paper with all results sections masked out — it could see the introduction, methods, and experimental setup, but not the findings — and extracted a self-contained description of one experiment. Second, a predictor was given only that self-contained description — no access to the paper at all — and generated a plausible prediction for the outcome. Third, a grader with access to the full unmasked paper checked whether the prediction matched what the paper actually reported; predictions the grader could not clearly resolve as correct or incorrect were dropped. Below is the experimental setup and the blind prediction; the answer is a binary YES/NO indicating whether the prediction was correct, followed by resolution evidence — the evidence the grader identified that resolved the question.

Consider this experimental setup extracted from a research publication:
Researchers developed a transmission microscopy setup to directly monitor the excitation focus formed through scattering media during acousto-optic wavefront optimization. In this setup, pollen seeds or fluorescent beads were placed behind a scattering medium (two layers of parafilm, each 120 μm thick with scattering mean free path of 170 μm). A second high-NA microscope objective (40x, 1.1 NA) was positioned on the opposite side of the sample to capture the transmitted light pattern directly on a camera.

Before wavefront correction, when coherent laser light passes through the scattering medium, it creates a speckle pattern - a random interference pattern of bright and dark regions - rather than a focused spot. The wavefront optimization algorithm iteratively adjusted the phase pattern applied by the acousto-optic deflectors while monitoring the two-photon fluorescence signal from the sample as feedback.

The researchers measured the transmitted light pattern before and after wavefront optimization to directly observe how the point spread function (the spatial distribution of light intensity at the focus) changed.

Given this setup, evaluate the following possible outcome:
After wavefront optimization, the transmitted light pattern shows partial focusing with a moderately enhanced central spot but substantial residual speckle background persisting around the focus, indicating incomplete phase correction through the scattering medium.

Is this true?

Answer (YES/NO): NO